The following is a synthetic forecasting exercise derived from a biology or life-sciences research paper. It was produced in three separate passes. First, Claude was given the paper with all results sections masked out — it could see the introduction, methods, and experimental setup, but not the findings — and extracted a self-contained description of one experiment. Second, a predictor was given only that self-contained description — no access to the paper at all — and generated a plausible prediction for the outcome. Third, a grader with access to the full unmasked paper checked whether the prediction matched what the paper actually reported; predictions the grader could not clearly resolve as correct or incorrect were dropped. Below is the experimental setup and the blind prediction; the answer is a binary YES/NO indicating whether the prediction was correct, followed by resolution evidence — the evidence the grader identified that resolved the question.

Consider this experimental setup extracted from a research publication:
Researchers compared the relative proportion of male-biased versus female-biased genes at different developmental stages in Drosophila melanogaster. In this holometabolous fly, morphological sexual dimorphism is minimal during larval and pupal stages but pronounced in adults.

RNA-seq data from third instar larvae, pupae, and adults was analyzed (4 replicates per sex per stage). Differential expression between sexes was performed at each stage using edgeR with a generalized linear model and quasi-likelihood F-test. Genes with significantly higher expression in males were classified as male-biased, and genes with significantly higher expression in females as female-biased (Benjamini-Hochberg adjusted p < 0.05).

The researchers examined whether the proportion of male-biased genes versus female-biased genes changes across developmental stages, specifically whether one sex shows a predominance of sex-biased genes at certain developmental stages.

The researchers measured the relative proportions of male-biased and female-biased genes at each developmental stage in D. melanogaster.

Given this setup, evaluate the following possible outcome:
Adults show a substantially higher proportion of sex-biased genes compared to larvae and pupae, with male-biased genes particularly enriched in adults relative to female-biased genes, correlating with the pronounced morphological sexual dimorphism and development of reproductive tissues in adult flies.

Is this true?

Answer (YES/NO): NO